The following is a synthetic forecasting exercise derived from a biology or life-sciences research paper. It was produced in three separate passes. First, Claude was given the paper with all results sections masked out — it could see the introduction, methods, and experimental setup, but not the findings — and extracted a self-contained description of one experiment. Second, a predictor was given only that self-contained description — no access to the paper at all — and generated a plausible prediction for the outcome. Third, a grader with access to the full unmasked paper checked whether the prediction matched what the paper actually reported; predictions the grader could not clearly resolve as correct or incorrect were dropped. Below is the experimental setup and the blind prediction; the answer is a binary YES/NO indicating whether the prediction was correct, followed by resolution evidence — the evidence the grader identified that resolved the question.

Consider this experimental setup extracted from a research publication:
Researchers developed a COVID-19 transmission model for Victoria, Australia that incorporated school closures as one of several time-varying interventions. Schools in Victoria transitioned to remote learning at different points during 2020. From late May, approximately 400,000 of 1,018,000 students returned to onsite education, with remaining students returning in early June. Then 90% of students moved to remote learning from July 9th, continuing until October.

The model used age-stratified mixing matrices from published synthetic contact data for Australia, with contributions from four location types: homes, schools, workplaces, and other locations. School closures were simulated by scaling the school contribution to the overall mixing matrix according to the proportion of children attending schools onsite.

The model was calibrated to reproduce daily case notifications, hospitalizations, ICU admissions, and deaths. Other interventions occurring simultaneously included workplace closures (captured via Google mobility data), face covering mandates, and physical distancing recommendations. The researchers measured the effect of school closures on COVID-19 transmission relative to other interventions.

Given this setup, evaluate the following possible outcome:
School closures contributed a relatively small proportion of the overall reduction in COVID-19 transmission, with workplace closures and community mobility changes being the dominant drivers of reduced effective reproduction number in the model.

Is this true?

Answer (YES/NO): NO